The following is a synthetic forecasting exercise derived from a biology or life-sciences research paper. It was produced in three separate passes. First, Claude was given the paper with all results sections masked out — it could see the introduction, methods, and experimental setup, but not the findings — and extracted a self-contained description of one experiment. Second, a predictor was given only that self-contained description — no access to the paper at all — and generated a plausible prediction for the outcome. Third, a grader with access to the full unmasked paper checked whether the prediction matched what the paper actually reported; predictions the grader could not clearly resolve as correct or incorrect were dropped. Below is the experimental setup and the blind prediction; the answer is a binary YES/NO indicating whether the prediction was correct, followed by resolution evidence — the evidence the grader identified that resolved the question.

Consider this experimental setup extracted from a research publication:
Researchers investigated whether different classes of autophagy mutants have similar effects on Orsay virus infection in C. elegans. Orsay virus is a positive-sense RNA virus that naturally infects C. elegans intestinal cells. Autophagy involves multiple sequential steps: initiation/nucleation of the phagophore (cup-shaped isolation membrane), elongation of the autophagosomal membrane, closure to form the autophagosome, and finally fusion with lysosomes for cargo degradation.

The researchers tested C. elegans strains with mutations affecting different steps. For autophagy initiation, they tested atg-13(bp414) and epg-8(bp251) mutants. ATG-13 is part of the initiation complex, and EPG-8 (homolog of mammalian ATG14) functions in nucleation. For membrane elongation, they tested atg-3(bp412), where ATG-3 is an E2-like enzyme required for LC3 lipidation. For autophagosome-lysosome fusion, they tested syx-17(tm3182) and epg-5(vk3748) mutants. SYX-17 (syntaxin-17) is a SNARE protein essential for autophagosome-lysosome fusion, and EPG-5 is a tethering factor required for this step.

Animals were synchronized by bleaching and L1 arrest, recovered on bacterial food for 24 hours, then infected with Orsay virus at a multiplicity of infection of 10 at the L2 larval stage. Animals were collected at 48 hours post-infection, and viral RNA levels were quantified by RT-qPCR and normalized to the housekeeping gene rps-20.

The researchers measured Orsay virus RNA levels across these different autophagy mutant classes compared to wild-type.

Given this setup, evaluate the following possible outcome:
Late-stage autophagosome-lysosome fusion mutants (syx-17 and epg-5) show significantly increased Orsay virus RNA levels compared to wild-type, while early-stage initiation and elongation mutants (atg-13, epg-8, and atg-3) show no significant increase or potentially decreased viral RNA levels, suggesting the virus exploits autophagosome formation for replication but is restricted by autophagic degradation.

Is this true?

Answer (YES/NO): NO